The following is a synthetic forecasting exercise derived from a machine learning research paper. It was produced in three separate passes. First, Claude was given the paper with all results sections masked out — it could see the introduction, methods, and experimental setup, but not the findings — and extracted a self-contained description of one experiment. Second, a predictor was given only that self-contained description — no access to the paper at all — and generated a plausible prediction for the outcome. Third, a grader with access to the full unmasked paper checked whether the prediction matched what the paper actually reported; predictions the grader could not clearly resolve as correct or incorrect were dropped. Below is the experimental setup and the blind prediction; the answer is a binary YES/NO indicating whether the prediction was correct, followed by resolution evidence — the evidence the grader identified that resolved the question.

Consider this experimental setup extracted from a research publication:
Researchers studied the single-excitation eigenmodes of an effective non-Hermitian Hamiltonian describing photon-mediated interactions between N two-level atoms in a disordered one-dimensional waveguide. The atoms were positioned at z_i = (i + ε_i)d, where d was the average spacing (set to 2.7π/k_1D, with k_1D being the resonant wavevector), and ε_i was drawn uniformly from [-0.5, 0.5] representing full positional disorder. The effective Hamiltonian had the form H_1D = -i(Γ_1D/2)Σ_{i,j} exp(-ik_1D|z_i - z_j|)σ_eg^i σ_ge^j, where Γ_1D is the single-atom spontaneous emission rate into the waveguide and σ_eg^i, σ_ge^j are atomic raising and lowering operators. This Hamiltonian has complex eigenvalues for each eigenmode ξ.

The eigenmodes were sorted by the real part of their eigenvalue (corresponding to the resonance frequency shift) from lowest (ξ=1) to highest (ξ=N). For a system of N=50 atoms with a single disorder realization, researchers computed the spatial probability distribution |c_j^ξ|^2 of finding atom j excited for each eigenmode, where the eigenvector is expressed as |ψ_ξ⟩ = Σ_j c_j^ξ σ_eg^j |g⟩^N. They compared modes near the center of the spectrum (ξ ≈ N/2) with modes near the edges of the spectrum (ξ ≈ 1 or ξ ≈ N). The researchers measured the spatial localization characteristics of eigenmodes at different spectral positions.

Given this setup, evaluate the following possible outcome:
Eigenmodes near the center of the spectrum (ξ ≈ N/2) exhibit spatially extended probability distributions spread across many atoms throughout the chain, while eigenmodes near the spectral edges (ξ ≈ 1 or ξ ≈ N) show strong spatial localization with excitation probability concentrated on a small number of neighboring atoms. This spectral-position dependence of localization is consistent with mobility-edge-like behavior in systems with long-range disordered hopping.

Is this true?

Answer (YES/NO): NO